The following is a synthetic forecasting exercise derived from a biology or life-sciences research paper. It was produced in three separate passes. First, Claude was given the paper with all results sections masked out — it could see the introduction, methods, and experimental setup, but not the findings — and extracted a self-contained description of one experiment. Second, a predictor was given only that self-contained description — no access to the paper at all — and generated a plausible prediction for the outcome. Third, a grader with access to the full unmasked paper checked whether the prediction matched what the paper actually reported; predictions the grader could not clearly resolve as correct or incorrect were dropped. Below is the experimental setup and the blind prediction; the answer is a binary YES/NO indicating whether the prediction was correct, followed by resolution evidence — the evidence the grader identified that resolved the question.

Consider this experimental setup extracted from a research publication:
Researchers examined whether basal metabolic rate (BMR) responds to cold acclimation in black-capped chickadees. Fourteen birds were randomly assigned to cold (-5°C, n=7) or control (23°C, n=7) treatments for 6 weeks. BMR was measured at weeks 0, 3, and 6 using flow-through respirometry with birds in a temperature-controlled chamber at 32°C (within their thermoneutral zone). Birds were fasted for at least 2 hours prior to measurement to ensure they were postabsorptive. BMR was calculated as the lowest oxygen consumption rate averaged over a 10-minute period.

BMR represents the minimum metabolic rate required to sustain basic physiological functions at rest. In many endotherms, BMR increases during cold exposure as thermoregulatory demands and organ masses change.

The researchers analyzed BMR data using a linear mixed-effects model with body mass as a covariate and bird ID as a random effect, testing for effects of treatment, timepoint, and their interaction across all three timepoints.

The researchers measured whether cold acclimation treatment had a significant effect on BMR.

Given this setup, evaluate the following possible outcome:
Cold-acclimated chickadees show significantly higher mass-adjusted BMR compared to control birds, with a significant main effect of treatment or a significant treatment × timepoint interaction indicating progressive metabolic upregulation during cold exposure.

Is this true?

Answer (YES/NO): NO